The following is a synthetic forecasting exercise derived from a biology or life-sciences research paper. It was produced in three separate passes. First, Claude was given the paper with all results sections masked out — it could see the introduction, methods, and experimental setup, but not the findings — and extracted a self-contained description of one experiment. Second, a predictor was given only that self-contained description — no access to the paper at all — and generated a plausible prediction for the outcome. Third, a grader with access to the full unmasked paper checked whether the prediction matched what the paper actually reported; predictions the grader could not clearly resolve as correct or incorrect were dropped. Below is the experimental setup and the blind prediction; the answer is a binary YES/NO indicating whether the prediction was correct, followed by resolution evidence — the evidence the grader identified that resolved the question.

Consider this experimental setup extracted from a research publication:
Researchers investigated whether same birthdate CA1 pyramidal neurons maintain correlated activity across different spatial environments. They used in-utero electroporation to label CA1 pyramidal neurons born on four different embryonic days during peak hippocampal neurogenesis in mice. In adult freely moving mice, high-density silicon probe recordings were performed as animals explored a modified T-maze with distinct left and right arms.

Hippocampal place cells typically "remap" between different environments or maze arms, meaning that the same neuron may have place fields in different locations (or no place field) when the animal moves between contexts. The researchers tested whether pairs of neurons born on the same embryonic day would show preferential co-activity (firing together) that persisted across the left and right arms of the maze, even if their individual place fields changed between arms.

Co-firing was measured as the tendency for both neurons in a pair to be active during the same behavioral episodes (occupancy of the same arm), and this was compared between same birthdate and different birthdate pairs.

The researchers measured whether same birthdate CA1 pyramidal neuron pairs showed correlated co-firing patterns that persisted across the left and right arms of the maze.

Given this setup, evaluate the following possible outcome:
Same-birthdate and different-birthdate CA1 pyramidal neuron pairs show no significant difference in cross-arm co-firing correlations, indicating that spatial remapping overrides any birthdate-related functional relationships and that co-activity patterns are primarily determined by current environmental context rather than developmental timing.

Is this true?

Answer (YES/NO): NO